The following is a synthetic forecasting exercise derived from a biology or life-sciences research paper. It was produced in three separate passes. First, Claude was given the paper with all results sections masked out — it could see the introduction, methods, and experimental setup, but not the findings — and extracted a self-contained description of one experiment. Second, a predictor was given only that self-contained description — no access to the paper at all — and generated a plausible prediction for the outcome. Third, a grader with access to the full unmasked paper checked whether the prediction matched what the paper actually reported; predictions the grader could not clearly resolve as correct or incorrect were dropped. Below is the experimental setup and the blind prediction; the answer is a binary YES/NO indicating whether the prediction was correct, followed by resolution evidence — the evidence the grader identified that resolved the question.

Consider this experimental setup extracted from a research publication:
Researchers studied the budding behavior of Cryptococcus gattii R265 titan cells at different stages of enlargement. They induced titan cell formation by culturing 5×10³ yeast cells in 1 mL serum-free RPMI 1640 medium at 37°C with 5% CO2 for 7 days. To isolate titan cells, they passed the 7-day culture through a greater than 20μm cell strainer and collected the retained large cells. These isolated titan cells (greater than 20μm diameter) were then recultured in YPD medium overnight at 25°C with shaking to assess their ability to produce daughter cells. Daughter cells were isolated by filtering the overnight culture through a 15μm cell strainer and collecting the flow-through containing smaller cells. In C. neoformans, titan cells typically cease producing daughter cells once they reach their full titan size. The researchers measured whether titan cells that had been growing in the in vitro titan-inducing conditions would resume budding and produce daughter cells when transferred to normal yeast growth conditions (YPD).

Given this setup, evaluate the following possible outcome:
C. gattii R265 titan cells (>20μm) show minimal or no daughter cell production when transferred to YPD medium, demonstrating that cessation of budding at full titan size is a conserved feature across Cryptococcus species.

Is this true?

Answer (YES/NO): NO